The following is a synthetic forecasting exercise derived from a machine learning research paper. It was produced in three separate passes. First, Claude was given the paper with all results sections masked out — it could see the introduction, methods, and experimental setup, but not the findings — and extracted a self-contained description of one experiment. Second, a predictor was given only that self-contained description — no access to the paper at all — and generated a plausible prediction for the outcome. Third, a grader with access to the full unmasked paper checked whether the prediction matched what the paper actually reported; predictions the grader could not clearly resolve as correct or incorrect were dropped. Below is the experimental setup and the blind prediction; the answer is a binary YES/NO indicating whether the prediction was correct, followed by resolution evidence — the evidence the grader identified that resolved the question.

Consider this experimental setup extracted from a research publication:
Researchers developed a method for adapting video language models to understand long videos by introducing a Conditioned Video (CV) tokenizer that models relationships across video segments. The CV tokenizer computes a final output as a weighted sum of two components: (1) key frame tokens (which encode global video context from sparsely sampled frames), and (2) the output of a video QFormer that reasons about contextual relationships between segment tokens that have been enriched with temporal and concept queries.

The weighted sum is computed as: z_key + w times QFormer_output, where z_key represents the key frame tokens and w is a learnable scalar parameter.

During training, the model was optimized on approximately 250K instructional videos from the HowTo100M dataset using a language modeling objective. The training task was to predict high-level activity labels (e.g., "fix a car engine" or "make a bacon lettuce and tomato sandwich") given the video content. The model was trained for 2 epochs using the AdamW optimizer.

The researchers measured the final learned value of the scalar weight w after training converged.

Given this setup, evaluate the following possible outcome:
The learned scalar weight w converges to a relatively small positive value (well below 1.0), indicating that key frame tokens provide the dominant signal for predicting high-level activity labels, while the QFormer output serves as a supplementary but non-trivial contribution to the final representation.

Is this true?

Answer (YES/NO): YES